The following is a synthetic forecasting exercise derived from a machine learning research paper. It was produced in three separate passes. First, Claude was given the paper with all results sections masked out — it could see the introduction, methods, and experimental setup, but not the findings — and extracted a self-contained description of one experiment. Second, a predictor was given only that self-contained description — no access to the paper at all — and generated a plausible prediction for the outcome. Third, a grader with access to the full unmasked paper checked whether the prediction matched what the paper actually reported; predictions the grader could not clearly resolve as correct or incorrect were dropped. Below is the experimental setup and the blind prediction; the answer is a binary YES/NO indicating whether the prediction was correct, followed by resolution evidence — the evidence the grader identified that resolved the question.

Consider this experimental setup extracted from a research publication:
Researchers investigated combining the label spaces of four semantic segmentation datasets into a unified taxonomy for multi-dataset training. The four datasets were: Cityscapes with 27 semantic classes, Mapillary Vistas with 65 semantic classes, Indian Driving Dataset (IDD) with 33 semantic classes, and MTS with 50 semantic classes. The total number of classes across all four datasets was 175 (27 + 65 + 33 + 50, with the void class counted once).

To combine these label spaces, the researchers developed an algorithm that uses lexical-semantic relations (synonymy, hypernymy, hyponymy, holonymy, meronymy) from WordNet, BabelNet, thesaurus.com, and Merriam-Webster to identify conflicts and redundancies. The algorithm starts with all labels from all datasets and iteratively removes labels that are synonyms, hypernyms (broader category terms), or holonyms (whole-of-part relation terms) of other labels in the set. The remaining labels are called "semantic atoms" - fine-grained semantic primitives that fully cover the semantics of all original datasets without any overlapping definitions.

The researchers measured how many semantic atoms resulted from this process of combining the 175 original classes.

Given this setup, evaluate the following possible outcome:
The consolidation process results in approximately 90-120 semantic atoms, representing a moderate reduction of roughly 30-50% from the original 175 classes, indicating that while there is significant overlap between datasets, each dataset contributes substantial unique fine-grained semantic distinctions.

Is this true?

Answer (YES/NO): YES